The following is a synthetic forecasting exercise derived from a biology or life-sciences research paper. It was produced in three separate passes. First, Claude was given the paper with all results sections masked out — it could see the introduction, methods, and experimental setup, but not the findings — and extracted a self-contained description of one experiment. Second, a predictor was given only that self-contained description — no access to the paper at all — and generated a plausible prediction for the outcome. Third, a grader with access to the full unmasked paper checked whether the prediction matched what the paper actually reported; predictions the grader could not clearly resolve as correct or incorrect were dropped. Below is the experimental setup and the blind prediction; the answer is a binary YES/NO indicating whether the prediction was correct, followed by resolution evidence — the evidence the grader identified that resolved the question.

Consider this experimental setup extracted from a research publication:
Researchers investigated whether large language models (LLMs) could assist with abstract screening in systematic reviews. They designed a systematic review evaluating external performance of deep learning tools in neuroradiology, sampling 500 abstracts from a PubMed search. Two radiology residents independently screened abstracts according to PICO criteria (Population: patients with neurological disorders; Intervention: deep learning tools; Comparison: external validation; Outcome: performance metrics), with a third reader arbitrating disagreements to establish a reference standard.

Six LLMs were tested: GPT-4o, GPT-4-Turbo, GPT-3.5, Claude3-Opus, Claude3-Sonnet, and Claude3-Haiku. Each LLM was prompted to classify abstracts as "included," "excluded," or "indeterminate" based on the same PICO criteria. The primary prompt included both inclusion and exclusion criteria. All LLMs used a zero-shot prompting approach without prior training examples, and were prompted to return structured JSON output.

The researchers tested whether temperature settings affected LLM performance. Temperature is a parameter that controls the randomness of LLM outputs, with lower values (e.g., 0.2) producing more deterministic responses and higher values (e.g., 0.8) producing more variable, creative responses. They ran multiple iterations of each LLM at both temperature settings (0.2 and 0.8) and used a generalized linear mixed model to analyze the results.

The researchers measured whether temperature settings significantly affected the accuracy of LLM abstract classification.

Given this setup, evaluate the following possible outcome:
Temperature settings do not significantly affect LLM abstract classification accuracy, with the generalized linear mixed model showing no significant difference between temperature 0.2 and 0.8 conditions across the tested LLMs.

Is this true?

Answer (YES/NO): YES